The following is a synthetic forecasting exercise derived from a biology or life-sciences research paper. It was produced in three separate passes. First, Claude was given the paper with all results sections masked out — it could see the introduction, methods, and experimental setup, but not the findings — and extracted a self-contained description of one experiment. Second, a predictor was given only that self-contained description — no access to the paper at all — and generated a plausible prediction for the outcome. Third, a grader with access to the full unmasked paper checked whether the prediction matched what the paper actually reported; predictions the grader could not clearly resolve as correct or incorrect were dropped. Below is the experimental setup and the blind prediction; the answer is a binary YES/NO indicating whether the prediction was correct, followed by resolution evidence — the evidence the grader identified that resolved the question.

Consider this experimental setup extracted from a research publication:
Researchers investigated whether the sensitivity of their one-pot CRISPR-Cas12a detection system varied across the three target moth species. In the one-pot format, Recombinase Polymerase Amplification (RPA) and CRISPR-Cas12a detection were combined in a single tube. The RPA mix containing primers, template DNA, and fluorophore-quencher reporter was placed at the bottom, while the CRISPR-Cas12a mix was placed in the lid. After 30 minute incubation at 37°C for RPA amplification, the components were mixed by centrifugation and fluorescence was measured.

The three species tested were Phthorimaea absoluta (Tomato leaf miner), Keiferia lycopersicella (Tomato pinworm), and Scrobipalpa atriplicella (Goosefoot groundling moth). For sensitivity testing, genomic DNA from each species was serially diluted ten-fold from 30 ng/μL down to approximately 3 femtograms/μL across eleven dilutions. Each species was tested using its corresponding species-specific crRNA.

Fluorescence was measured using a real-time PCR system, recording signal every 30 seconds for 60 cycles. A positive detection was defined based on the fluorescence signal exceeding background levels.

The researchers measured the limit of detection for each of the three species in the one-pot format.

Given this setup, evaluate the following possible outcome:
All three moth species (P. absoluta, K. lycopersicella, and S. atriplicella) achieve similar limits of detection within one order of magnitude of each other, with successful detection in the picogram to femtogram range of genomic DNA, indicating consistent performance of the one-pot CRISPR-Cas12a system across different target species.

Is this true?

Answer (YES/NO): NO